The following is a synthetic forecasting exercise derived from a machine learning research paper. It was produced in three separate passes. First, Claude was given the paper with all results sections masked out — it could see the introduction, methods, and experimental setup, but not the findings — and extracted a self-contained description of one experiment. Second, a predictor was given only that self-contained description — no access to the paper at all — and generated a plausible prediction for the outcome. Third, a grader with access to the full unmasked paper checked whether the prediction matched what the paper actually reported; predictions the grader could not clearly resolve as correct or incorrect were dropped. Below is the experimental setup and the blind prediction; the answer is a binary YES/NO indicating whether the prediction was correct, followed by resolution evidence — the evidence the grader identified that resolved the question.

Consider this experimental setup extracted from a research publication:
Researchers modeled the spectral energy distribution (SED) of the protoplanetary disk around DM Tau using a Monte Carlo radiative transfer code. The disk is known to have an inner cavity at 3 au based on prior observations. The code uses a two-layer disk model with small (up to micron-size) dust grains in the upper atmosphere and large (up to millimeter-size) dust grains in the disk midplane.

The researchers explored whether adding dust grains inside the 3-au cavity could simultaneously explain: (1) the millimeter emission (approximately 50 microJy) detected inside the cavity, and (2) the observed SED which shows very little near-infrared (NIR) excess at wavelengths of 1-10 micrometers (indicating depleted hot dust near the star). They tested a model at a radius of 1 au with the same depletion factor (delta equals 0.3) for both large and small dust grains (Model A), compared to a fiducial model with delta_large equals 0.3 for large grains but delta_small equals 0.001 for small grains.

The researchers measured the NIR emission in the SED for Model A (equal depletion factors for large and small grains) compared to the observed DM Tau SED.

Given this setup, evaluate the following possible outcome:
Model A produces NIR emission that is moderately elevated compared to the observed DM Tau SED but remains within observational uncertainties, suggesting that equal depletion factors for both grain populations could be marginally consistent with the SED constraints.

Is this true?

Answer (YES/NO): NO